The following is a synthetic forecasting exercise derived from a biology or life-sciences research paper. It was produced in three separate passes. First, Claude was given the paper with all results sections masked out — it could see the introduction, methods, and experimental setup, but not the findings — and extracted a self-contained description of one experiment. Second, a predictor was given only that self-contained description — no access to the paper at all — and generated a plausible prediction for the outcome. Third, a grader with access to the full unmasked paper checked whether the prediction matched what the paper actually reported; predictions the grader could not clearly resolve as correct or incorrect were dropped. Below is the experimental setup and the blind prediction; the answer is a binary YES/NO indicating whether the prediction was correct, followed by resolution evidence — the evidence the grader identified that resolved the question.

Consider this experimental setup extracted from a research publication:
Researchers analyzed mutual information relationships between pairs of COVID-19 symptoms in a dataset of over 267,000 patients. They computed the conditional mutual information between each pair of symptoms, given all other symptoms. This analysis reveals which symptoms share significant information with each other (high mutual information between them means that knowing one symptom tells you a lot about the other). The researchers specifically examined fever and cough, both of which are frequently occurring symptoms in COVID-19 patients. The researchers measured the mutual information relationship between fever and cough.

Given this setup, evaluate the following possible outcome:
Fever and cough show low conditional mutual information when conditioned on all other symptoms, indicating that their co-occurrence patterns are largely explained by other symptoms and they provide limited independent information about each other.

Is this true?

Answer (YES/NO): NO